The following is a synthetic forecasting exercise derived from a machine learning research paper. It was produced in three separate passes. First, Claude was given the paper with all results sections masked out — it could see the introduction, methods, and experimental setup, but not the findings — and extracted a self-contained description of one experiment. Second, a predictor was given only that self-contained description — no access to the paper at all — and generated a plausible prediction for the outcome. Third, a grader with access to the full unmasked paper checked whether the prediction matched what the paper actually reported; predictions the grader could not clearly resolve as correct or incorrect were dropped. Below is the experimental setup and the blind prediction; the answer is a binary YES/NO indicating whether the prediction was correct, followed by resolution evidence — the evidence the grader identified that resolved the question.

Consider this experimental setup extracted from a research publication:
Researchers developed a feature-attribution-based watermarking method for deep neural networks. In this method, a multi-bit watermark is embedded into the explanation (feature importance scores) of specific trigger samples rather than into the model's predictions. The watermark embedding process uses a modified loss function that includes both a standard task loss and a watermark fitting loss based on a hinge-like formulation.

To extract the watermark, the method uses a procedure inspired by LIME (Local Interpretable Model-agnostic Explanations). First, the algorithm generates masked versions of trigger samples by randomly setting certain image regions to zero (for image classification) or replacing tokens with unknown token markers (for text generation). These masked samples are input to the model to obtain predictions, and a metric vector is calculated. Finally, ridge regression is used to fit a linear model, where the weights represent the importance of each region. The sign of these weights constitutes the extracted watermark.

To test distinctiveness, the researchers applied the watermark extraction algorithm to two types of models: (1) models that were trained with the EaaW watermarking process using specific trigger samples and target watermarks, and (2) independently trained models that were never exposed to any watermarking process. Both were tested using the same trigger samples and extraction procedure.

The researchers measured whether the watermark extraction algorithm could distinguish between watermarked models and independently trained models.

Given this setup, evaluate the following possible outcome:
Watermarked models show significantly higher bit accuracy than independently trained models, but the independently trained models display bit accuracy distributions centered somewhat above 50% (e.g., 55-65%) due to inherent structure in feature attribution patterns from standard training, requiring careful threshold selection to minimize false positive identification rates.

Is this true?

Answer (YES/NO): NO